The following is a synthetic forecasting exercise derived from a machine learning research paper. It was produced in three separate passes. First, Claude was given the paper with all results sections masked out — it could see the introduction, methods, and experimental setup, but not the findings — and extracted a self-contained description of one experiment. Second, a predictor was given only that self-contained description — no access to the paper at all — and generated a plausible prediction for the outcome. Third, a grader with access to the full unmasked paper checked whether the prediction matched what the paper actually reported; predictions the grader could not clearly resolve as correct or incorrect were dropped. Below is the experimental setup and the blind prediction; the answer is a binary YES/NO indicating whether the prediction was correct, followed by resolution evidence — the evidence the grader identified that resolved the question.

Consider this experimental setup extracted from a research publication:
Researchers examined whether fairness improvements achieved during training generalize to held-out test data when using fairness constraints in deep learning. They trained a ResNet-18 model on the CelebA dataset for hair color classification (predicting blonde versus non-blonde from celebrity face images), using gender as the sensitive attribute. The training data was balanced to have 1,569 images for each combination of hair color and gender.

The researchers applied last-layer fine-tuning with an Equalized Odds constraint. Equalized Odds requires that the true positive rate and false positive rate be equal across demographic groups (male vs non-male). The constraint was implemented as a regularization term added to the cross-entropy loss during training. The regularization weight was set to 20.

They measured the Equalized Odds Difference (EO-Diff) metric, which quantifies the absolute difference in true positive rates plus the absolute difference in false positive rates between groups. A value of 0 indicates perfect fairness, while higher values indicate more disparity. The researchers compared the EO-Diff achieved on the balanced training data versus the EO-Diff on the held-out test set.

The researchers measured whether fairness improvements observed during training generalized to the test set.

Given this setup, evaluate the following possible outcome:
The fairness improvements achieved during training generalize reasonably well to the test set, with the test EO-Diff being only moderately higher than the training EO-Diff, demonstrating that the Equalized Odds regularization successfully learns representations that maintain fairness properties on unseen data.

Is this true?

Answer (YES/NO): NO